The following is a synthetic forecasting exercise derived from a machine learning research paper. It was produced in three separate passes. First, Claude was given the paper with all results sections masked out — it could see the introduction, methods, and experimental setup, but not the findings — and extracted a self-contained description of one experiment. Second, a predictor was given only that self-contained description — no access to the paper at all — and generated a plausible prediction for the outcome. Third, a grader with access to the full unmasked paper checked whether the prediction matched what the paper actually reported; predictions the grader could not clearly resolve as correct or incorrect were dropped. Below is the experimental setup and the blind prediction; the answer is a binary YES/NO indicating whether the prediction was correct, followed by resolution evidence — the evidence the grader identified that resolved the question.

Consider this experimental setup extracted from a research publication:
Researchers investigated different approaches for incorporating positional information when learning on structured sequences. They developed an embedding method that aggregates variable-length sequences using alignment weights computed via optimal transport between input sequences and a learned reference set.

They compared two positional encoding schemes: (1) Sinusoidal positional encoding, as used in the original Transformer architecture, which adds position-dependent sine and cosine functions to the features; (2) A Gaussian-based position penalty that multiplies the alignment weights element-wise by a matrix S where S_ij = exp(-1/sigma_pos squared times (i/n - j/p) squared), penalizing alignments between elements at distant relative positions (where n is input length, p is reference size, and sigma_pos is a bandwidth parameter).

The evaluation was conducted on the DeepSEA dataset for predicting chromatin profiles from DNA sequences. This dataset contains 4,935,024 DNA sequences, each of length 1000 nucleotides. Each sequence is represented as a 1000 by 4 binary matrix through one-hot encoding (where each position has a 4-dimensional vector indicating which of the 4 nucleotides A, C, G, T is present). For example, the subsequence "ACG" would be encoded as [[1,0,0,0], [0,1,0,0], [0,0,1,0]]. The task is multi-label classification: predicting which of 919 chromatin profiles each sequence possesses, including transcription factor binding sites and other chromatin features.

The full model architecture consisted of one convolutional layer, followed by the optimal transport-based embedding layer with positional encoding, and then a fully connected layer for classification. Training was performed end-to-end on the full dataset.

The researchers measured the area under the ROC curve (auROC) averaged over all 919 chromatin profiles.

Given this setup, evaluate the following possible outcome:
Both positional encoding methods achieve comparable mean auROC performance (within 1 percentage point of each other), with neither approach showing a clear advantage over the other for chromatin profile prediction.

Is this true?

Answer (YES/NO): NO